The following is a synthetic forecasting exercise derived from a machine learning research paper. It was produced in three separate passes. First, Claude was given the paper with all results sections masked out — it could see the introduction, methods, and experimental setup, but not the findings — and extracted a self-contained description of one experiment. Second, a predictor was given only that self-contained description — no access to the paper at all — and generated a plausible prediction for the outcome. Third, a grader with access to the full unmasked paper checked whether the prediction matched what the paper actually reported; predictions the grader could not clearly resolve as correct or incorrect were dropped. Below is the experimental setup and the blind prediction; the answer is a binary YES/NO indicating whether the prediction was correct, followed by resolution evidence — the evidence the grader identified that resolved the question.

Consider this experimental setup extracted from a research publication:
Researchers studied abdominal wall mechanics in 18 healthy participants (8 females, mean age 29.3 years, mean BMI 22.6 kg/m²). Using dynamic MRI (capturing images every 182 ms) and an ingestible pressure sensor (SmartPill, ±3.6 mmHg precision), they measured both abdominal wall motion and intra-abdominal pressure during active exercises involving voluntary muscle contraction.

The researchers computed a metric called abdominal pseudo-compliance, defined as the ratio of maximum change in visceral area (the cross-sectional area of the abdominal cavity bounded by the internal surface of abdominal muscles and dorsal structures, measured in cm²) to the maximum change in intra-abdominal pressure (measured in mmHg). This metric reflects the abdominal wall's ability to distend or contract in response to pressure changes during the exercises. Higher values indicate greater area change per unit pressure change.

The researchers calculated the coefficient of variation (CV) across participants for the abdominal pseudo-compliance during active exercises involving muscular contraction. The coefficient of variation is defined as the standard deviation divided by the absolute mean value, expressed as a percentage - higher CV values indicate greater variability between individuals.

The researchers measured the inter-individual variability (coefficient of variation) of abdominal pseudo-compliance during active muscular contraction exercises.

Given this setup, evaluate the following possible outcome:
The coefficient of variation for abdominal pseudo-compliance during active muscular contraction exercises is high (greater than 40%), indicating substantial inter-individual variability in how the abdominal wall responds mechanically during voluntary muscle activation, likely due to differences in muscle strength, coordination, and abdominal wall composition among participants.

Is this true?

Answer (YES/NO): YES